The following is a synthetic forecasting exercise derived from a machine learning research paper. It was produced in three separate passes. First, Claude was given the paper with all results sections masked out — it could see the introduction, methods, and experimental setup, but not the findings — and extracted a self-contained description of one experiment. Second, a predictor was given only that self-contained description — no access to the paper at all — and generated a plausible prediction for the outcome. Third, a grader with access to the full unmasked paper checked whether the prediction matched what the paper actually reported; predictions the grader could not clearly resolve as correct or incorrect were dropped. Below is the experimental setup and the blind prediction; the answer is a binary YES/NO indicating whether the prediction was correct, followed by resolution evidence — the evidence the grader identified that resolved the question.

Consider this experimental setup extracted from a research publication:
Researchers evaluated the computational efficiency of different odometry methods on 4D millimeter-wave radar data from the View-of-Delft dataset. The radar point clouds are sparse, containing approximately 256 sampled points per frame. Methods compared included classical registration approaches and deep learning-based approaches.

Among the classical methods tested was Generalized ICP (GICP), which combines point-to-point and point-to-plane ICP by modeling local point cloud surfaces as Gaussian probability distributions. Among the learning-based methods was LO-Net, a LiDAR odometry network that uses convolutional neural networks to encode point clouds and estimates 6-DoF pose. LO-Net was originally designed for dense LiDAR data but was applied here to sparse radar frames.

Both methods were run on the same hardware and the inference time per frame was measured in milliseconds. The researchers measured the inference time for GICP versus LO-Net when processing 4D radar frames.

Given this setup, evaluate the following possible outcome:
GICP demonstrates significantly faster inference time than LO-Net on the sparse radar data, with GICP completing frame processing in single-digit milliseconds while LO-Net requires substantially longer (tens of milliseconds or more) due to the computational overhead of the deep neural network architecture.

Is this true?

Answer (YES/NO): YES